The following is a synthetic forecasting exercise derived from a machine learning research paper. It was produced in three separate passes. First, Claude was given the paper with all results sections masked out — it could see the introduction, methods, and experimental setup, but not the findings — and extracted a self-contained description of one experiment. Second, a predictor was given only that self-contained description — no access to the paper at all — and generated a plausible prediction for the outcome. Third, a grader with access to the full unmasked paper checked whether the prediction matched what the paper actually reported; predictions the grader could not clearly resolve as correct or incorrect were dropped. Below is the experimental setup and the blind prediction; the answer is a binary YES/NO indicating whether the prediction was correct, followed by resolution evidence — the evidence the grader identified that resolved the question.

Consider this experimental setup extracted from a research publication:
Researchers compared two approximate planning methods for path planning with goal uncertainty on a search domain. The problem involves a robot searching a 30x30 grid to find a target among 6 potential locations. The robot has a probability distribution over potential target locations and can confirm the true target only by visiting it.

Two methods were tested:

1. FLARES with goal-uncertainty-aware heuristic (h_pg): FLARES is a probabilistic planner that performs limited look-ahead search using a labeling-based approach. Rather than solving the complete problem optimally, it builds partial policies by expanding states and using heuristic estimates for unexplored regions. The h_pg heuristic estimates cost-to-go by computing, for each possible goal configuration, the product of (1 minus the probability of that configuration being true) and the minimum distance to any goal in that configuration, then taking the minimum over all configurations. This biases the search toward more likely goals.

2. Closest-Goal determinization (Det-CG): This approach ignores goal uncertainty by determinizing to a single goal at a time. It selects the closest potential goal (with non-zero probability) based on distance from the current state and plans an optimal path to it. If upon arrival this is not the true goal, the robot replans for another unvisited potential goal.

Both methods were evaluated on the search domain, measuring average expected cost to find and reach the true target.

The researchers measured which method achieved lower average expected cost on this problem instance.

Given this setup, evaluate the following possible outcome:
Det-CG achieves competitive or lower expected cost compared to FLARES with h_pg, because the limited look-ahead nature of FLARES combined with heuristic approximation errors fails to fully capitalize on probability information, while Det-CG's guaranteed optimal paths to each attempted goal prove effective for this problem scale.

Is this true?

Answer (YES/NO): YES